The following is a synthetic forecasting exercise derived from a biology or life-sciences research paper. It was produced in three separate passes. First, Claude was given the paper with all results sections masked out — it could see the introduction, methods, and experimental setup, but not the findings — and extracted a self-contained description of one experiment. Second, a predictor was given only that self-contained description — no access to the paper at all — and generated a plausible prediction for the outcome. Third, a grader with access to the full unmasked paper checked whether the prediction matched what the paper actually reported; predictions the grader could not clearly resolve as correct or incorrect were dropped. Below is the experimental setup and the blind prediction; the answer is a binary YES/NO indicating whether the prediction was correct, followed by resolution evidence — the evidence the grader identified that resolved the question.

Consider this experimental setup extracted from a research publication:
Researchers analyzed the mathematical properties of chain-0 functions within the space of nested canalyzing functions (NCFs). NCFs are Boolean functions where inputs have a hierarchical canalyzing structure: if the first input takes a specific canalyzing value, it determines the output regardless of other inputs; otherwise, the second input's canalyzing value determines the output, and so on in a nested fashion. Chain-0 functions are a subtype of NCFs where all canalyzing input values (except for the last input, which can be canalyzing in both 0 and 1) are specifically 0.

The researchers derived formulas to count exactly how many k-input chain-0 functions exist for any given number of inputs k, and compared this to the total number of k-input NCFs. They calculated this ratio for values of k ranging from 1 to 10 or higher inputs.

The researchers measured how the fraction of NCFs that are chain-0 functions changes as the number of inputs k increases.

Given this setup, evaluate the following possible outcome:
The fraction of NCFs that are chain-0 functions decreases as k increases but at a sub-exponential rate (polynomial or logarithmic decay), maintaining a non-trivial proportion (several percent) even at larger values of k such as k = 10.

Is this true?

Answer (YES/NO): NO